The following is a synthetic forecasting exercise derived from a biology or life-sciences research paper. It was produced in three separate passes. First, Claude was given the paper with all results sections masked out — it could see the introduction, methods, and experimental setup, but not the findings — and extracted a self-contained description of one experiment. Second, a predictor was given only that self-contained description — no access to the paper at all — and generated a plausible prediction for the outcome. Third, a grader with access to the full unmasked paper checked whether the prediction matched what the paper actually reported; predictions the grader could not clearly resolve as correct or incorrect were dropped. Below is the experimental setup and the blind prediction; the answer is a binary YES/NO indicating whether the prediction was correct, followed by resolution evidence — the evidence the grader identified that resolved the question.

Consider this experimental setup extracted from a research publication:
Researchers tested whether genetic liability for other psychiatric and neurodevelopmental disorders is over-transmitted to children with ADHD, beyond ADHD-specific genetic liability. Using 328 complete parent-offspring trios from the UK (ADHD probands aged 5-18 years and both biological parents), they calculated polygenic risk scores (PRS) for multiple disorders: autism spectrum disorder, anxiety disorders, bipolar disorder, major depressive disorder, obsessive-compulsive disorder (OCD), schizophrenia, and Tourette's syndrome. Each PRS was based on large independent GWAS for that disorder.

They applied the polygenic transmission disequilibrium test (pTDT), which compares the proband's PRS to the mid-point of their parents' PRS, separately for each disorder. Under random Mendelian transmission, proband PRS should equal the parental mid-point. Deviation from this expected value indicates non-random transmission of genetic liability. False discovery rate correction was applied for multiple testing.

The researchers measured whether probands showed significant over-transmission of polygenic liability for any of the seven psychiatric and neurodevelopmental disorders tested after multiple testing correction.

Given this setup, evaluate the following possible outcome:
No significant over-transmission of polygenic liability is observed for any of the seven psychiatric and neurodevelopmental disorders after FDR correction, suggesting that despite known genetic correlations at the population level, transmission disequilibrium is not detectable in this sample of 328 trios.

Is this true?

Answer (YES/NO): YES